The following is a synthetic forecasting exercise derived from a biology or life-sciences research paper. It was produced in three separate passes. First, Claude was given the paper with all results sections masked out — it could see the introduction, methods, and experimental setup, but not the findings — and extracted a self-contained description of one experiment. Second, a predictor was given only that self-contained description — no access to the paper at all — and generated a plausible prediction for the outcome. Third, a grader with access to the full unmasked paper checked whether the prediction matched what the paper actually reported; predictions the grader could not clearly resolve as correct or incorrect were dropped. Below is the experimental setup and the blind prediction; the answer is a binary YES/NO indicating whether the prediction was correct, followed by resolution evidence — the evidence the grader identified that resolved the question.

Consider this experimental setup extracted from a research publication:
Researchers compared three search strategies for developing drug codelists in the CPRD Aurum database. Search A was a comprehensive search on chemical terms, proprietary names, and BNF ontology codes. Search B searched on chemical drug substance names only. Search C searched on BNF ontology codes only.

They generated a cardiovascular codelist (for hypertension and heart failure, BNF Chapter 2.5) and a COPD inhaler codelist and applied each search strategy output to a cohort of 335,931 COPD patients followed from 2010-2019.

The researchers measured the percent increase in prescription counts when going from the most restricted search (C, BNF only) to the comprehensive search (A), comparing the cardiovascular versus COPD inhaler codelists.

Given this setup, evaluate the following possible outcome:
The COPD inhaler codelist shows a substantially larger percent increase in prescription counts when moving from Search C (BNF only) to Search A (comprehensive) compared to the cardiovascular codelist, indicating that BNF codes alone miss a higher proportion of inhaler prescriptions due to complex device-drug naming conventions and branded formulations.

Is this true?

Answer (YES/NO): NO